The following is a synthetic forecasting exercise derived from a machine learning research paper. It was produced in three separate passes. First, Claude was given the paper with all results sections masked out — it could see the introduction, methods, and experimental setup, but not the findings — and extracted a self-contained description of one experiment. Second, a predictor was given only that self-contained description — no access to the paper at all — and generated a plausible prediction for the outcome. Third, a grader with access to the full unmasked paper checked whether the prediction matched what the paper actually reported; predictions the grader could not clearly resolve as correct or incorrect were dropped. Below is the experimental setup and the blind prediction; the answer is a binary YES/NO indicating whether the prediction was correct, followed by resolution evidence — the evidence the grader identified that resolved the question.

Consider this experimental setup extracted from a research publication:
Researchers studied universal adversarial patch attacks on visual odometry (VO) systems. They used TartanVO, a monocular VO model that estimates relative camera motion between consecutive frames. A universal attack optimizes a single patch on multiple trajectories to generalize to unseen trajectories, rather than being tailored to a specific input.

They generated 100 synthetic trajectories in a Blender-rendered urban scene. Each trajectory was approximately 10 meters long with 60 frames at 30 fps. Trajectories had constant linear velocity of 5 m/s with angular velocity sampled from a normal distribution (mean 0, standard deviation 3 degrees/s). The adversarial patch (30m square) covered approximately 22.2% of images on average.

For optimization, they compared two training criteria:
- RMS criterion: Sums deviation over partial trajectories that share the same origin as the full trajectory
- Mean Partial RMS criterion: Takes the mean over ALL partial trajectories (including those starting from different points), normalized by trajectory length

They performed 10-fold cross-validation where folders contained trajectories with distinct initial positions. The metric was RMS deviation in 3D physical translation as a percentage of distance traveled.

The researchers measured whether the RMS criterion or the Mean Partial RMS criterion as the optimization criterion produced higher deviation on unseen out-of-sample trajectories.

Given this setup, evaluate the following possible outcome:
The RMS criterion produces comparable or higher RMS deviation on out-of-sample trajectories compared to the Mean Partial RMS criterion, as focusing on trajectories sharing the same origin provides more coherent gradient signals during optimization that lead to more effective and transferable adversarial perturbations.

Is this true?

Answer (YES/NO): NO